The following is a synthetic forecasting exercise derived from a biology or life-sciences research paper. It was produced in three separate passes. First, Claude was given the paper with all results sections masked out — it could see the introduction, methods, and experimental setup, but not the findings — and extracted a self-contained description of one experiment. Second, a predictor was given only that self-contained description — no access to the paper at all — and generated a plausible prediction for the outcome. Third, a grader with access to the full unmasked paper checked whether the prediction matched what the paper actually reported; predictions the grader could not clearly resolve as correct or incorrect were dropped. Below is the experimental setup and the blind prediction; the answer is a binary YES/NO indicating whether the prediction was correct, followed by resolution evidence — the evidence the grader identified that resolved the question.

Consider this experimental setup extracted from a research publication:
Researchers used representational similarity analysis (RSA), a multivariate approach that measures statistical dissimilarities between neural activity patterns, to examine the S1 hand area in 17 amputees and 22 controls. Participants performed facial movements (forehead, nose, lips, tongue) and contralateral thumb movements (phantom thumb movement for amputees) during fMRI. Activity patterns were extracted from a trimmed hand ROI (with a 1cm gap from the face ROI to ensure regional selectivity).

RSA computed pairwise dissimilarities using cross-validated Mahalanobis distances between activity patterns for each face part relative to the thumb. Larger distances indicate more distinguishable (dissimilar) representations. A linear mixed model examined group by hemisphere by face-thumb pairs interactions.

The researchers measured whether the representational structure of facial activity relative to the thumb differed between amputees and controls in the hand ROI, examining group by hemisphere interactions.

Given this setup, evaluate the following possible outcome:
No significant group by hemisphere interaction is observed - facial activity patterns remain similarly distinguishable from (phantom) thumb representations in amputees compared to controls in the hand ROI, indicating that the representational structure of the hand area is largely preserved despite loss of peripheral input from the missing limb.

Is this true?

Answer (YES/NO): YES